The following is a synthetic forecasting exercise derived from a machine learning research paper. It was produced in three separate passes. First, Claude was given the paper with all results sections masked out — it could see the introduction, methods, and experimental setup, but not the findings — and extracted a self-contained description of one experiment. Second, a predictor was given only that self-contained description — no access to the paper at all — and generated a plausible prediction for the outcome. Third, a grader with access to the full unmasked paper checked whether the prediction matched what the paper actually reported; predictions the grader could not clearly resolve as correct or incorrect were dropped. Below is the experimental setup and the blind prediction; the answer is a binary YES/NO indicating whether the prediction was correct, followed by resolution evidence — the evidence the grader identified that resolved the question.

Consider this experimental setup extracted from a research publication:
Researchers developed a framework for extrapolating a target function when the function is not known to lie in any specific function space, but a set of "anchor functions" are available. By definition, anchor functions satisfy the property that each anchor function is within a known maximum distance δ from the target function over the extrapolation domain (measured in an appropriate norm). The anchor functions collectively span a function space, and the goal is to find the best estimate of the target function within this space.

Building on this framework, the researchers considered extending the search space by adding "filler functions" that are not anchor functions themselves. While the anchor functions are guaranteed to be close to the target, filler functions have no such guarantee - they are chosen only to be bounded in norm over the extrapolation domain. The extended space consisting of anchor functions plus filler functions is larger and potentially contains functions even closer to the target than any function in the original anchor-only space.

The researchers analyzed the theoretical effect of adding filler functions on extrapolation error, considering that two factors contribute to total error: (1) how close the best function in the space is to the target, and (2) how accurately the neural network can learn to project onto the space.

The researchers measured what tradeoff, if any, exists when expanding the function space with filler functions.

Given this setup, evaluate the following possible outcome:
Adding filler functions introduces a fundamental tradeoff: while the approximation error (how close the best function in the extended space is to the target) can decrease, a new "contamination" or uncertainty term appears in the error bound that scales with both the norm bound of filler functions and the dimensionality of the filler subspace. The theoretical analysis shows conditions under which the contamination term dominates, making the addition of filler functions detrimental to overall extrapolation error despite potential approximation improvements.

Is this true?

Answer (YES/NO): NO